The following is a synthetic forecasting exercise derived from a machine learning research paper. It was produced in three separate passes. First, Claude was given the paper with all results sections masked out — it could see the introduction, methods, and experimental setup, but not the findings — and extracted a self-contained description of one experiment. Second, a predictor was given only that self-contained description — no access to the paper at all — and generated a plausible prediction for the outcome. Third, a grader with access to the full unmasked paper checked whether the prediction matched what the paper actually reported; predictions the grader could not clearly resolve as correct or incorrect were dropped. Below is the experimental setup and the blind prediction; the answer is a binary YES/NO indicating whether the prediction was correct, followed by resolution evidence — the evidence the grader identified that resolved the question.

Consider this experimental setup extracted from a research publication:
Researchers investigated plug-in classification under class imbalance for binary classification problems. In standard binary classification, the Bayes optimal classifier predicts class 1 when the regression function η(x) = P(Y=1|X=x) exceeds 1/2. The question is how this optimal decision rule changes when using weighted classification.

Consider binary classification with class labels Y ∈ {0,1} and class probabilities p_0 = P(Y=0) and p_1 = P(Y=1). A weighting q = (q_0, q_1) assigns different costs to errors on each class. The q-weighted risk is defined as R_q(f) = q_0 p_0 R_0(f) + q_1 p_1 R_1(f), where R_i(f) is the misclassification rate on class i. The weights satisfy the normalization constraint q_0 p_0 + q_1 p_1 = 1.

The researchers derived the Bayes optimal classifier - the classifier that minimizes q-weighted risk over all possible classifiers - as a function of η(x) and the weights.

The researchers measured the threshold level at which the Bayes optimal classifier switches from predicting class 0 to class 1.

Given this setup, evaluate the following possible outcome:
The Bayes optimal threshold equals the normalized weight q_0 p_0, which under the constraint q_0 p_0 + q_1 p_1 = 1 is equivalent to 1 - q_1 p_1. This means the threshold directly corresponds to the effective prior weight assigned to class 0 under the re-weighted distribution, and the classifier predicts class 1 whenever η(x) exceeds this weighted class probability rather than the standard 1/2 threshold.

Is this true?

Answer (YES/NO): NO